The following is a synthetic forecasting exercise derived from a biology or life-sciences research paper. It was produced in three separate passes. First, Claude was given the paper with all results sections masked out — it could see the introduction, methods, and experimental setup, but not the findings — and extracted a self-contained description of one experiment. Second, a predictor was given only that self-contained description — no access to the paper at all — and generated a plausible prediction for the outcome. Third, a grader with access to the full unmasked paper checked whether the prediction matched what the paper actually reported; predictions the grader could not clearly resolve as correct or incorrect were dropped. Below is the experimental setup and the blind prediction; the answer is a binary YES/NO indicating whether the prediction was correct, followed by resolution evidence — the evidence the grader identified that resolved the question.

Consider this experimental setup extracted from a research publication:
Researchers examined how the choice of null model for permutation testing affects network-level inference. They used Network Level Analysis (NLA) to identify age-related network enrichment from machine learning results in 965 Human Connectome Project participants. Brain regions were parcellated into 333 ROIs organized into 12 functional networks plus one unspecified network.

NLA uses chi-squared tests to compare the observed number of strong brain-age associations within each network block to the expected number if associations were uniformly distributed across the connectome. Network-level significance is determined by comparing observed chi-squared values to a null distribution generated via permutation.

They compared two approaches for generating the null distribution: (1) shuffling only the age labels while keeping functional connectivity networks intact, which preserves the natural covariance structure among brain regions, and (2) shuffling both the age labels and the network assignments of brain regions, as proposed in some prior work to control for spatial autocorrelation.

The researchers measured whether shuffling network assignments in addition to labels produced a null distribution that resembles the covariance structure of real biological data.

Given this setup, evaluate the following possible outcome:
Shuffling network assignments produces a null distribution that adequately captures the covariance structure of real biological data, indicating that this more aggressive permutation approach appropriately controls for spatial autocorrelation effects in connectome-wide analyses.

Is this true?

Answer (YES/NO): NO